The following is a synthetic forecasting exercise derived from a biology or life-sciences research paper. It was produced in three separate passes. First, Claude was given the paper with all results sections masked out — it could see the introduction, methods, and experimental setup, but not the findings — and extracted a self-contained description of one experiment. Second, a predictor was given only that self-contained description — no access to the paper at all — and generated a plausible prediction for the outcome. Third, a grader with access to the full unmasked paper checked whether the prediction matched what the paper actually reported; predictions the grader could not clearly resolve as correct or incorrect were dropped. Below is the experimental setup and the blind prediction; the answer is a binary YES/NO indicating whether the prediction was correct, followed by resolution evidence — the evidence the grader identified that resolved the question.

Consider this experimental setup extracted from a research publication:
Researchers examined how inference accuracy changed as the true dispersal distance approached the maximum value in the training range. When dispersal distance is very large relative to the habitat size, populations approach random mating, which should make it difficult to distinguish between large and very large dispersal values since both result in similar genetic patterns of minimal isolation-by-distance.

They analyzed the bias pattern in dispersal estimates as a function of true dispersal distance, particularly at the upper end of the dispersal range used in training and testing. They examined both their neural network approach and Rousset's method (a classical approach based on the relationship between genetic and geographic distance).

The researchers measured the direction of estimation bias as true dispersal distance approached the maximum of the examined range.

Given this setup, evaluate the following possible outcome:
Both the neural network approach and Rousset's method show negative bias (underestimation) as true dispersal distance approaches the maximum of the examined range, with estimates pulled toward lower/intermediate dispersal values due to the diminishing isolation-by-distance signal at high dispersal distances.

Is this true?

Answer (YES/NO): NO